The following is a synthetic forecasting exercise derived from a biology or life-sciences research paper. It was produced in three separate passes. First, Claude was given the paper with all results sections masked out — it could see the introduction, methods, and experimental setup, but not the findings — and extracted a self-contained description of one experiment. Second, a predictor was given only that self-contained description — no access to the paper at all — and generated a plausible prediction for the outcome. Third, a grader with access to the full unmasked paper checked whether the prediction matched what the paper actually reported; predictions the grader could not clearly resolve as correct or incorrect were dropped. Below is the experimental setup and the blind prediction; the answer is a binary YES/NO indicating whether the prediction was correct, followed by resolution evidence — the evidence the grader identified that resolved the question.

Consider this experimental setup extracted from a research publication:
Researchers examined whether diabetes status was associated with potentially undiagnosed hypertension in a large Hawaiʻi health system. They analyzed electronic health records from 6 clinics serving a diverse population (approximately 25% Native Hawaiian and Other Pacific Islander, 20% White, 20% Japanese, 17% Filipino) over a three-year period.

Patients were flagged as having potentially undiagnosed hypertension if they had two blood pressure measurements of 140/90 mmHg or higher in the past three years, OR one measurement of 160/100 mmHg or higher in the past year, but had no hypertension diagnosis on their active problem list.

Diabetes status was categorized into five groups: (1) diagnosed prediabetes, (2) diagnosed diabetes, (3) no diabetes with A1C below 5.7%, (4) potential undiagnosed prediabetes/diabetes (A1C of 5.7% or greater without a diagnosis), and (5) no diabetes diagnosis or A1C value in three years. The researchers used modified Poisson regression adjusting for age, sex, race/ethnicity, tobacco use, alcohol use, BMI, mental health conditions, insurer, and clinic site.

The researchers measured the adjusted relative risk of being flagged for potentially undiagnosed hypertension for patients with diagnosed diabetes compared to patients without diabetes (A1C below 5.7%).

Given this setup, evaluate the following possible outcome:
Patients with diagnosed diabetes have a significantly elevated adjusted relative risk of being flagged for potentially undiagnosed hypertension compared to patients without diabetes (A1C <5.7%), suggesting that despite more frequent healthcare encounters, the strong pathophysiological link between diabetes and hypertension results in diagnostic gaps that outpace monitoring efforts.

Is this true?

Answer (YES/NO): NO